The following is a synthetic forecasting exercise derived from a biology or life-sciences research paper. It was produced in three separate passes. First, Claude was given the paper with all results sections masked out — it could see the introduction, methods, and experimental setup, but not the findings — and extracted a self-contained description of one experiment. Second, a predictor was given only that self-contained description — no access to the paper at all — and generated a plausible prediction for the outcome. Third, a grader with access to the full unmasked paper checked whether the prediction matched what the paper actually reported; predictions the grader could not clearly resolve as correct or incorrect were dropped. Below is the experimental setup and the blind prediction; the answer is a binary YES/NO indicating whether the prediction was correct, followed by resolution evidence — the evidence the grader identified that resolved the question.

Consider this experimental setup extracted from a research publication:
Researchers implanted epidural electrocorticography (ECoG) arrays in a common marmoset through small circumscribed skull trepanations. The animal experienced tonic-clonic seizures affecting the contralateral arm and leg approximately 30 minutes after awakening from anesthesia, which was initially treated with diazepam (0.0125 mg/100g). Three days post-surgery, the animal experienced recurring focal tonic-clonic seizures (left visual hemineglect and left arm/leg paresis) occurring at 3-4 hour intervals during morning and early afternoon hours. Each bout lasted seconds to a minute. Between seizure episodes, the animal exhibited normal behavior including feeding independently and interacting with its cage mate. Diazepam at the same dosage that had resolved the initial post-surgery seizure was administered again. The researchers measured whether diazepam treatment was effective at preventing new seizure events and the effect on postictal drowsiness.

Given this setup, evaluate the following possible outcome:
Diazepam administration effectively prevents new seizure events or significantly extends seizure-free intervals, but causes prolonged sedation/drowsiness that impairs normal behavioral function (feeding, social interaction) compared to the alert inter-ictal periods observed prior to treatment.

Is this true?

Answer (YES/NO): NO